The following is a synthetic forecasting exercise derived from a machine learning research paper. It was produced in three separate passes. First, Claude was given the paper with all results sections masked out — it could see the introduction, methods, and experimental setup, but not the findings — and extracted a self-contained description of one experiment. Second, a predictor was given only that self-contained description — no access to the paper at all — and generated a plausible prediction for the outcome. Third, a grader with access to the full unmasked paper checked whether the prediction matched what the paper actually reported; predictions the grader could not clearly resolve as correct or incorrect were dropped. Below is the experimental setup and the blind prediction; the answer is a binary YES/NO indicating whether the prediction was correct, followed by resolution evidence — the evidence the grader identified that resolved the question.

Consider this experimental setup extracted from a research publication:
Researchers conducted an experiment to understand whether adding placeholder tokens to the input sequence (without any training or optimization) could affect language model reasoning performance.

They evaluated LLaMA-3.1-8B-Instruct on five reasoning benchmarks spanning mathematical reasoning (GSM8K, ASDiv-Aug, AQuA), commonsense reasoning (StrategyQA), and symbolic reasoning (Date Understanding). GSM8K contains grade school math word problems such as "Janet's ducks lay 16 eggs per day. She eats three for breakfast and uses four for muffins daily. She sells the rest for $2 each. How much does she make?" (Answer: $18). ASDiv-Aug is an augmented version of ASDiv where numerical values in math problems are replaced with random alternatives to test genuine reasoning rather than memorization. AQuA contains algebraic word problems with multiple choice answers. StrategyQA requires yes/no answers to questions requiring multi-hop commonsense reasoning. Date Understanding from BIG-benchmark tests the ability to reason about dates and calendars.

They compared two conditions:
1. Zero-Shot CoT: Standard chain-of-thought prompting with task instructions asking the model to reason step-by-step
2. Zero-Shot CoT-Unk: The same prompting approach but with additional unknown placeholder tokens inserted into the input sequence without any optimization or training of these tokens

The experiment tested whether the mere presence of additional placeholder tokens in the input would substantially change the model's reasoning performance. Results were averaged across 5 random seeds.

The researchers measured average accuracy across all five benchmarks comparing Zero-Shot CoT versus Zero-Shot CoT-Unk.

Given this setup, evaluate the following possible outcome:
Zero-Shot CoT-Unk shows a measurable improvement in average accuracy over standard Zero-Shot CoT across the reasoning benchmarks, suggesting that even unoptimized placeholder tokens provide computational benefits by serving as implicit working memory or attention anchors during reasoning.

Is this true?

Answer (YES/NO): YES